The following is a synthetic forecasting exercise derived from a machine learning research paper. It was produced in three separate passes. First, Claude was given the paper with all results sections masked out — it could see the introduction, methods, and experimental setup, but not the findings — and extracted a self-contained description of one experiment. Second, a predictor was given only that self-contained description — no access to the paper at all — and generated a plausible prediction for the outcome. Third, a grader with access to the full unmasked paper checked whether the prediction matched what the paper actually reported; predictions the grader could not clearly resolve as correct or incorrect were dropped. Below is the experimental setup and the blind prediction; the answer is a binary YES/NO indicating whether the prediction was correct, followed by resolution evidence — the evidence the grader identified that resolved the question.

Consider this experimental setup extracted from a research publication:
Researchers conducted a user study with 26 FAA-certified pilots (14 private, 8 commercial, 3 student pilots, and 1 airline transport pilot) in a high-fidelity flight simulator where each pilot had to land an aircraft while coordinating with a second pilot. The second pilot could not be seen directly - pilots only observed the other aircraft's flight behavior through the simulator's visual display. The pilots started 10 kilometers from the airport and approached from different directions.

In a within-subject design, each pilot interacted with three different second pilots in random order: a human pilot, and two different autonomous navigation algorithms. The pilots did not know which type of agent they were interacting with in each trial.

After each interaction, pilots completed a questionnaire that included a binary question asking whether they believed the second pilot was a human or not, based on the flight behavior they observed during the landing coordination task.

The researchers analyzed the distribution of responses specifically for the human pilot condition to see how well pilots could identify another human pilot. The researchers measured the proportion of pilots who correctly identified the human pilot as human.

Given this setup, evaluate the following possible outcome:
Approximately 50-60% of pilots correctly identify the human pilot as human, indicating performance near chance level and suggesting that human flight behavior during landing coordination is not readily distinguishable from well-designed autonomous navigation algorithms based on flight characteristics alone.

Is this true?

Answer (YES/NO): NO